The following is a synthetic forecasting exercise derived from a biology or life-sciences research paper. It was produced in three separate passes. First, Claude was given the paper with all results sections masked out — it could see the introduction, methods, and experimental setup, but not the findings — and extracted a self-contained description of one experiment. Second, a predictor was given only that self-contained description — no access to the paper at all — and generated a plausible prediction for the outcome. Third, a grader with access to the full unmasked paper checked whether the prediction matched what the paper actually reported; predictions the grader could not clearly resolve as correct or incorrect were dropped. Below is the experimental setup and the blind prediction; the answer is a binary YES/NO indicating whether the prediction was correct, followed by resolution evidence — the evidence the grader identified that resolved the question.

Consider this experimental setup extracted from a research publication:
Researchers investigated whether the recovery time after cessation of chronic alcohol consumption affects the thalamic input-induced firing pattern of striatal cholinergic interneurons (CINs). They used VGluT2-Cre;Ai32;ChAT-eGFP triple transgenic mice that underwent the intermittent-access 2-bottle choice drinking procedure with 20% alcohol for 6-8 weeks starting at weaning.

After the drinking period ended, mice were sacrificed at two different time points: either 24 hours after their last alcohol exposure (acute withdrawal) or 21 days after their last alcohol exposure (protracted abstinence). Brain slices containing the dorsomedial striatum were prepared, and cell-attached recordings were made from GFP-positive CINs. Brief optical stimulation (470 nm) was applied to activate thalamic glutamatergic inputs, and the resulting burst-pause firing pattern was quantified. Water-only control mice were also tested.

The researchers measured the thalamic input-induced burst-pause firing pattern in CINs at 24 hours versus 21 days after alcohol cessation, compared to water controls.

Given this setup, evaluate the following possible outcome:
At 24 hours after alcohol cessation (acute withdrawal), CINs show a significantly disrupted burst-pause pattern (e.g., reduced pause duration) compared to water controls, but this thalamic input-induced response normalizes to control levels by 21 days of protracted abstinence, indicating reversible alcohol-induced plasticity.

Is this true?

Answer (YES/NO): NO